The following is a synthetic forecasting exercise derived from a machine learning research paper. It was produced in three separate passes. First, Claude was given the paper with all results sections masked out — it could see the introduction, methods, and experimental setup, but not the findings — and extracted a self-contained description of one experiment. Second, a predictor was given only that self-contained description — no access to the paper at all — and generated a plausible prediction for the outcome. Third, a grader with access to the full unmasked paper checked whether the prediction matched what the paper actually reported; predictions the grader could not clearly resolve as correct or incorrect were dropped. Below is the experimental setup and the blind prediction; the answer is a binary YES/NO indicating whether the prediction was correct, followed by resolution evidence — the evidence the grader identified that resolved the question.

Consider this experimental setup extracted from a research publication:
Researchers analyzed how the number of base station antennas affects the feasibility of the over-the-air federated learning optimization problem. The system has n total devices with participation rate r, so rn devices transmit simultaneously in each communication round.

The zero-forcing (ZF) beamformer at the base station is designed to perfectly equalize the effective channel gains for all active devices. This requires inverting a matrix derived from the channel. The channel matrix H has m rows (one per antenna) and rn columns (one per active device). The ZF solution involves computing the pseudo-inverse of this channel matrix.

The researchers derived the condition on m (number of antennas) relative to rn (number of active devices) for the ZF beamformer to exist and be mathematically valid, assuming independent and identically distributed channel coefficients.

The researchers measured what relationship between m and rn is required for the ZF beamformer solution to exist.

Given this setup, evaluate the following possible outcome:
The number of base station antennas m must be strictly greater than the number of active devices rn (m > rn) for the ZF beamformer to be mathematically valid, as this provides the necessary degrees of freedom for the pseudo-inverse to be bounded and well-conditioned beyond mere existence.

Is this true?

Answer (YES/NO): NO